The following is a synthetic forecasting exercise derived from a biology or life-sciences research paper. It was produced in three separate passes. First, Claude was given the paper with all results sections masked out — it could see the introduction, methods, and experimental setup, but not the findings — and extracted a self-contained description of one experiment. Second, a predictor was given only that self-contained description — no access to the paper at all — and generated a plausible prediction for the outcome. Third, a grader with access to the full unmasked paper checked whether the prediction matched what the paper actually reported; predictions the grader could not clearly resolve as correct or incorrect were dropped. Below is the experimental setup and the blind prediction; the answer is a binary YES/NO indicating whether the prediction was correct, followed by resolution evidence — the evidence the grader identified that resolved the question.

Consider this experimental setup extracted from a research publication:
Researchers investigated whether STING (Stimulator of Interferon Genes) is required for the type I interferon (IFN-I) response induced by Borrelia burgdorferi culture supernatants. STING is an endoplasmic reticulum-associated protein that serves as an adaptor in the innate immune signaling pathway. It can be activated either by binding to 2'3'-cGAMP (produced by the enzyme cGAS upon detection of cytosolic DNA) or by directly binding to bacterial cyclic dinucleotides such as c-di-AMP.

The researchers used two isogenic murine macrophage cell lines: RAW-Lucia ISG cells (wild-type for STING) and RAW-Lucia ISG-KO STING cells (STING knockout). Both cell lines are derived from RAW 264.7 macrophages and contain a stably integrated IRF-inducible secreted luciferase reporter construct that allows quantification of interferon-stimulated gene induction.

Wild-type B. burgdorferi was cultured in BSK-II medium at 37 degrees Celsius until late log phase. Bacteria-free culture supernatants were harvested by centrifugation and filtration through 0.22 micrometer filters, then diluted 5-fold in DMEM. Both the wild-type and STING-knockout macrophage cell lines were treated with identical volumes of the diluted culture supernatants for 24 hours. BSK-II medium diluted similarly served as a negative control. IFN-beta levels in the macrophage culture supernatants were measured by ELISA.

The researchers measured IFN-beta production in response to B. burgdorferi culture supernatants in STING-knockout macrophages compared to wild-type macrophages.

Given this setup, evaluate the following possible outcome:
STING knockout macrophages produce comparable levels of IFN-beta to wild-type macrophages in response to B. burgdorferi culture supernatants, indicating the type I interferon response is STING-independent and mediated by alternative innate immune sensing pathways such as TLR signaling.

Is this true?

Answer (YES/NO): NO